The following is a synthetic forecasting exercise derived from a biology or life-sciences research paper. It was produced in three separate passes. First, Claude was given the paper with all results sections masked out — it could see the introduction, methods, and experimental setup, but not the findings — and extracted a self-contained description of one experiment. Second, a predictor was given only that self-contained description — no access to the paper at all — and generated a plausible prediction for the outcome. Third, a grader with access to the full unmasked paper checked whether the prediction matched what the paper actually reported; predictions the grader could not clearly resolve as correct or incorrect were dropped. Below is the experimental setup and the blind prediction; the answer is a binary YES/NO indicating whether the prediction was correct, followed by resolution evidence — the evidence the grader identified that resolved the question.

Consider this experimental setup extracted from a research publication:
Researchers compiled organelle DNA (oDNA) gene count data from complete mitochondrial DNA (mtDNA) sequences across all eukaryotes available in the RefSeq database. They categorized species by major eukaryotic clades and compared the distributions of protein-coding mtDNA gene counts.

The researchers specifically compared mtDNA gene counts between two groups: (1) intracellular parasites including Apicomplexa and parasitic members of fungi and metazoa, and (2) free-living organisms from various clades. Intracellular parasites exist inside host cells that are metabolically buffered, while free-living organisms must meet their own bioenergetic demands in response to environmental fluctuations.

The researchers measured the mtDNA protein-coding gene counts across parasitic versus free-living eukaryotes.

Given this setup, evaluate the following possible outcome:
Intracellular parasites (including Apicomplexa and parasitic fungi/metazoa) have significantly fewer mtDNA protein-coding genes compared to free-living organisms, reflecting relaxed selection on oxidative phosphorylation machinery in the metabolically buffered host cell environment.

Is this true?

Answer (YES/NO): YES